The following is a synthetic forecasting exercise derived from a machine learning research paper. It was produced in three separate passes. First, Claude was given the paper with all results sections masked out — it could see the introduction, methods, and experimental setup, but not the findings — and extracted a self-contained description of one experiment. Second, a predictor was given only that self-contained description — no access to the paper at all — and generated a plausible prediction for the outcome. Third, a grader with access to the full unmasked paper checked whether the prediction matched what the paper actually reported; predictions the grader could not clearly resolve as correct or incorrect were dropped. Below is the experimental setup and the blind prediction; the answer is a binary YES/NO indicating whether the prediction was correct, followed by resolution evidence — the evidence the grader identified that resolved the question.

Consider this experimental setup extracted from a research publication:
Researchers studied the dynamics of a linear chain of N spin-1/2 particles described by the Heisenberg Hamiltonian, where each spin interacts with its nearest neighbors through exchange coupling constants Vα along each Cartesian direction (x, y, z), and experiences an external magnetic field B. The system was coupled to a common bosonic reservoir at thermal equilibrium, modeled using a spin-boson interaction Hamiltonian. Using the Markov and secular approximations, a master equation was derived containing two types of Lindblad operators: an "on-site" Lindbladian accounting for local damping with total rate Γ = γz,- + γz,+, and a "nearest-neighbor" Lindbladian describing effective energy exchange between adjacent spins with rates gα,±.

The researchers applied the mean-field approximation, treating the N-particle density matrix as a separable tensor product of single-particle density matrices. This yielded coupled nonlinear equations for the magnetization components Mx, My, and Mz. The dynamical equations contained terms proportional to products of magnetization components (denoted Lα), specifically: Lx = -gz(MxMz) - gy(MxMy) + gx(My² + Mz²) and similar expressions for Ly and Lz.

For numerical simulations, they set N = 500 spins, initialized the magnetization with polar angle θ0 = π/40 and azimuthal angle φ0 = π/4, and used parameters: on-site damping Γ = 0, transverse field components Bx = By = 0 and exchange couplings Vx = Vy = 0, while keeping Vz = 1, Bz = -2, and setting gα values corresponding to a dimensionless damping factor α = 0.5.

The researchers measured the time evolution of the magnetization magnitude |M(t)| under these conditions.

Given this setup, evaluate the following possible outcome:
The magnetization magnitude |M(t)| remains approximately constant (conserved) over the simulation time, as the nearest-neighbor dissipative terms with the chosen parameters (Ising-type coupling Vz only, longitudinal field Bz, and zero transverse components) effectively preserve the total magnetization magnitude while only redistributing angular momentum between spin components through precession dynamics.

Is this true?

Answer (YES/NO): YES